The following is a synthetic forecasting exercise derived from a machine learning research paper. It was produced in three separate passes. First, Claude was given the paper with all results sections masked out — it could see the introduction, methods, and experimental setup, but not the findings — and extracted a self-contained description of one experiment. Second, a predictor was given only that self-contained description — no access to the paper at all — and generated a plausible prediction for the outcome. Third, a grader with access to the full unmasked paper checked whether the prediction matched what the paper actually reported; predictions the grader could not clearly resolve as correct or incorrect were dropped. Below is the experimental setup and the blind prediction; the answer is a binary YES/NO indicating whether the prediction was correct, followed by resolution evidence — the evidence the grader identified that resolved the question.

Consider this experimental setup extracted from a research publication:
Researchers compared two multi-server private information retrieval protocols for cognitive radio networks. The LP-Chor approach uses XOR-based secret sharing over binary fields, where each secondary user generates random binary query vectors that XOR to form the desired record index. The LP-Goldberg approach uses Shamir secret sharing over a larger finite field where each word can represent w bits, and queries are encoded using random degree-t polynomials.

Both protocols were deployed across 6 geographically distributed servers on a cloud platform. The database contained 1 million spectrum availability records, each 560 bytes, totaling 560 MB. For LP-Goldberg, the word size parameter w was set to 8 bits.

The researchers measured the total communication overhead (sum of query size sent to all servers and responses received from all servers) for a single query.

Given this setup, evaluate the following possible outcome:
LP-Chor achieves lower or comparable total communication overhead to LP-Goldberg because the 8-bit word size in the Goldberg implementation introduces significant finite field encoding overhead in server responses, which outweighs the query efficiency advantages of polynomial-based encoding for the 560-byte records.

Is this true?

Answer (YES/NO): NO